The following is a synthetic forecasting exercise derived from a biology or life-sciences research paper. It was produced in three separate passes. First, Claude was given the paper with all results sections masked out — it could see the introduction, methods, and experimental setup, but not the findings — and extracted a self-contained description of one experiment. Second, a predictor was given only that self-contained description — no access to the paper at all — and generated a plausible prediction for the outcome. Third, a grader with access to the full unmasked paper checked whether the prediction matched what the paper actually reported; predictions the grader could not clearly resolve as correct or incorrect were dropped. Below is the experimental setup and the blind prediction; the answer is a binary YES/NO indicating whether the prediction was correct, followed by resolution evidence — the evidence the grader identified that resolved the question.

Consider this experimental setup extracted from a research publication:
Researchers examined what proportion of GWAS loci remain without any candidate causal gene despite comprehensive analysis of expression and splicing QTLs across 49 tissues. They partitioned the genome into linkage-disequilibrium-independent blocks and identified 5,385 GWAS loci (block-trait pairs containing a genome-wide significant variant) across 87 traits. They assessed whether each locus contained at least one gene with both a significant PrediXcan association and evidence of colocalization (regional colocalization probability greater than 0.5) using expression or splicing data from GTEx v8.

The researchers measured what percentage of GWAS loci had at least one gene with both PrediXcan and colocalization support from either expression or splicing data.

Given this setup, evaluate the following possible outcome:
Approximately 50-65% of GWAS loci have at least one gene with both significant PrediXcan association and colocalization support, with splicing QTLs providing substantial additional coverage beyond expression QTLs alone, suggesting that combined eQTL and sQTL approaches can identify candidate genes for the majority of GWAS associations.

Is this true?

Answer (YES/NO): NO